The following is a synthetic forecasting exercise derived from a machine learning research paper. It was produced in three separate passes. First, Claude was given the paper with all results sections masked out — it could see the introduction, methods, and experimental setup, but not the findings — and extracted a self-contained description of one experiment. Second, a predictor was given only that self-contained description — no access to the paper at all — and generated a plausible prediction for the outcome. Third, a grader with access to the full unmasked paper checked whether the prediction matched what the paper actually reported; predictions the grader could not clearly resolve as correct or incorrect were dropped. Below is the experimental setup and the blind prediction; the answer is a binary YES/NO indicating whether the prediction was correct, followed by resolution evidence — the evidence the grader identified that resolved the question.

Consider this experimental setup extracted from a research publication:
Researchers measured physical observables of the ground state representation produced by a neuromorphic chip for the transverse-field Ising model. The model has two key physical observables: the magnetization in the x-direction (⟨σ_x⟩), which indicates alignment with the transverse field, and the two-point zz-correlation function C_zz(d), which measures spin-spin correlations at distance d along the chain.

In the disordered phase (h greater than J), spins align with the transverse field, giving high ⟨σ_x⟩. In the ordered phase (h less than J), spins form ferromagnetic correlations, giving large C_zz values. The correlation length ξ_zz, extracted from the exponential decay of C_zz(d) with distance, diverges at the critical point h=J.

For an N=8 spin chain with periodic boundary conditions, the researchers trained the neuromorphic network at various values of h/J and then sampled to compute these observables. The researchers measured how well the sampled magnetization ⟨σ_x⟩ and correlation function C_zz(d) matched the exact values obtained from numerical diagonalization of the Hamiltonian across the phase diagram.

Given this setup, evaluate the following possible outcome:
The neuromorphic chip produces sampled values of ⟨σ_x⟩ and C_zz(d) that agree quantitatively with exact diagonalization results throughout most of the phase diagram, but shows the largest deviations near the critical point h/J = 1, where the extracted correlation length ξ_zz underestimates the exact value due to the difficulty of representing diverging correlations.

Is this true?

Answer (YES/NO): NO